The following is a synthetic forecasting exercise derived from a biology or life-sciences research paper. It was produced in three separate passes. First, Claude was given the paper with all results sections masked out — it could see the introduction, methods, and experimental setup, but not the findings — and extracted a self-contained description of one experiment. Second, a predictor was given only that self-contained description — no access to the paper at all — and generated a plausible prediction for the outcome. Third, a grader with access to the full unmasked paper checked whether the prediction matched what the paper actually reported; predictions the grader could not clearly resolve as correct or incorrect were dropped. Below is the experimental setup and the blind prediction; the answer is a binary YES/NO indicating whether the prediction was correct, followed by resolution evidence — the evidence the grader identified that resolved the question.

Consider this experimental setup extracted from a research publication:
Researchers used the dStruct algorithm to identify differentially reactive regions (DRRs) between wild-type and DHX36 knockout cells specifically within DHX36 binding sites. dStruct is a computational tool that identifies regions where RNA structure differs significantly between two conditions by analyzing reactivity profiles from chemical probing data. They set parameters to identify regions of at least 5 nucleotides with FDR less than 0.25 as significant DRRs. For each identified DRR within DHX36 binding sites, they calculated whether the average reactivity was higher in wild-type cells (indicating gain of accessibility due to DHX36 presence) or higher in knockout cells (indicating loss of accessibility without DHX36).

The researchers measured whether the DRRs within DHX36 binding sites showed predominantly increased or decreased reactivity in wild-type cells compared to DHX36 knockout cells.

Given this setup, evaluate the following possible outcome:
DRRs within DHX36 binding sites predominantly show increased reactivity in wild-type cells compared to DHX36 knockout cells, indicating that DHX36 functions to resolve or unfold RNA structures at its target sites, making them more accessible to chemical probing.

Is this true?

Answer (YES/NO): YES